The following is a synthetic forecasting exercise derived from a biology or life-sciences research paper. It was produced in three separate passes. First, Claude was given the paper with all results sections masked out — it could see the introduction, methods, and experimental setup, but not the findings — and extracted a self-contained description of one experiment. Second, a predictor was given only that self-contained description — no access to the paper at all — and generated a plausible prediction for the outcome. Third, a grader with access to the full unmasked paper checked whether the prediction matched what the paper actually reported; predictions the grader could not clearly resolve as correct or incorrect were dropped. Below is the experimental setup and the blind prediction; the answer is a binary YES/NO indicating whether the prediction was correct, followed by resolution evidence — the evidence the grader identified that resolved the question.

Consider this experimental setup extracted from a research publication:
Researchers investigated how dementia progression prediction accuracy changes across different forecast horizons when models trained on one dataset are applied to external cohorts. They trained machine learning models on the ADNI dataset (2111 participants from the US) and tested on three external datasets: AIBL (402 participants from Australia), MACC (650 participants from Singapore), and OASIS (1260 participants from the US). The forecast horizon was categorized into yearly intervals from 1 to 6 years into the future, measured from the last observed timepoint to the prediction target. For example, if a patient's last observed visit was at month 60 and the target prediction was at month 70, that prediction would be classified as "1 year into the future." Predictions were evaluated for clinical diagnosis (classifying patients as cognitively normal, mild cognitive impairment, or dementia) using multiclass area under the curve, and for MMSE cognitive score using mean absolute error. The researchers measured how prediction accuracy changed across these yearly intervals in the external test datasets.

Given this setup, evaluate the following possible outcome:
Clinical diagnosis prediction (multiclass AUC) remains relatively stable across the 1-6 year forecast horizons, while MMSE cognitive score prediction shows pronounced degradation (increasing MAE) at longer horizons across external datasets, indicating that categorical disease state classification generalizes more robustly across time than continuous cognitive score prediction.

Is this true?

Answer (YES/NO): NO